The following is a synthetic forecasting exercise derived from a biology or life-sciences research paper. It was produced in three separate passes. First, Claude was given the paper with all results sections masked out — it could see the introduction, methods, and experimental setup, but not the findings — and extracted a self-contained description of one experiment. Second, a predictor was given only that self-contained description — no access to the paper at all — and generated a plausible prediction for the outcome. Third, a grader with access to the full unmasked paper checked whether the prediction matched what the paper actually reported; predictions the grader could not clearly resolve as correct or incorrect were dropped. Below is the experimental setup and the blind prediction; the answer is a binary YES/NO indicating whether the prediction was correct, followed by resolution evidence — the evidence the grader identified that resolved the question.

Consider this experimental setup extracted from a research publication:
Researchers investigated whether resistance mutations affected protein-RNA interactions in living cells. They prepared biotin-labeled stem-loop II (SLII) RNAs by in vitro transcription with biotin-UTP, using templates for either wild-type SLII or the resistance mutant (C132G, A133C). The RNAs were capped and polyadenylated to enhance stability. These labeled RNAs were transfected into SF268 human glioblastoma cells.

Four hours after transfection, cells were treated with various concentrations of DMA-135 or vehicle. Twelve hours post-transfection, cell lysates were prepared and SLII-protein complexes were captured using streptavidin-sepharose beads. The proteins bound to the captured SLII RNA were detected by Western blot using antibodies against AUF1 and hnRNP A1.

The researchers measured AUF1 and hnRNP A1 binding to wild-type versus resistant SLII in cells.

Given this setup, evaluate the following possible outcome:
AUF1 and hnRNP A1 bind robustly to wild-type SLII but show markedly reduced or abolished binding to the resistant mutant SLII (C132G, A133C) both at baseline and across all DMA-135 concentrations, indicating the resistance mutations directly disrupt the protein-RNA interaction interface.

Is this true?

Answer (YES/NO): NO